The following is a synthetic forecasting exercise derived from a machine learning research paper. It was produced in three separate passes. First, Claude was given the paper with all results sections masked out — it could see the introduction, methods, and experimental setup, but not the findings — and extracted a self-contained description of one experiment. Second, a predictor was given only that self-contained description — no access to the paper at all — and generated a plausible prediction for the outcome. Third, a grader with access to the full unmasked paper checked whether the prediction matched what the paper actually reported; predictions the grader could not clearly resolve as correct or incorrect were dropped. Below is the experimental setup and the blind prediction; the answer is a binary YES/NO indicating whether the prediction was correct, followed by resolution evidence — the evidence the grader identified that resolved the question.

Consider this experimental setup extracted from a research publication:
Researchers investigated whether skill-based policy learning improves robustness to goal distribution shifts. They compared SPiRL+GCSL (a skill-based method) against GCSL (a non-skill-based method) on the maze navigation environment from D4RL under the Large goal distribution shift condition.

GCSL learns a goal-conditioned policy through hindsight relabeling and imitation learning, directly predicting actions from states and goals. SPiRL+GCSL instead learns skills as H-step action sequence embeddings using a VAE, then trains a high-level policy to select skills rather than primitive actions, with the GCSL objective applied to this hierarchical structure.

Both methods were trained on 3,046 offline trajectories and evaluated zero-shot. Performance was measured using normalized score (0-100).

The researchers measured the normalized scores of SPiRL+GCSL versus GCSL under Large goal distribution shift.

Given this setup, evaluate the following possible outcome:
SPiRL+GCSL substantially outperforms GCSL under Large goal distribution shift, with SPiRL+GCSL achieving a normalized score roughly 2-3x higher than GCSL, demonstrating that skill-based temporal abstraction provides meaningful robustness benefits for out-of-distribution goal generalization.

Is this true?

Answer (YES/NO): YES